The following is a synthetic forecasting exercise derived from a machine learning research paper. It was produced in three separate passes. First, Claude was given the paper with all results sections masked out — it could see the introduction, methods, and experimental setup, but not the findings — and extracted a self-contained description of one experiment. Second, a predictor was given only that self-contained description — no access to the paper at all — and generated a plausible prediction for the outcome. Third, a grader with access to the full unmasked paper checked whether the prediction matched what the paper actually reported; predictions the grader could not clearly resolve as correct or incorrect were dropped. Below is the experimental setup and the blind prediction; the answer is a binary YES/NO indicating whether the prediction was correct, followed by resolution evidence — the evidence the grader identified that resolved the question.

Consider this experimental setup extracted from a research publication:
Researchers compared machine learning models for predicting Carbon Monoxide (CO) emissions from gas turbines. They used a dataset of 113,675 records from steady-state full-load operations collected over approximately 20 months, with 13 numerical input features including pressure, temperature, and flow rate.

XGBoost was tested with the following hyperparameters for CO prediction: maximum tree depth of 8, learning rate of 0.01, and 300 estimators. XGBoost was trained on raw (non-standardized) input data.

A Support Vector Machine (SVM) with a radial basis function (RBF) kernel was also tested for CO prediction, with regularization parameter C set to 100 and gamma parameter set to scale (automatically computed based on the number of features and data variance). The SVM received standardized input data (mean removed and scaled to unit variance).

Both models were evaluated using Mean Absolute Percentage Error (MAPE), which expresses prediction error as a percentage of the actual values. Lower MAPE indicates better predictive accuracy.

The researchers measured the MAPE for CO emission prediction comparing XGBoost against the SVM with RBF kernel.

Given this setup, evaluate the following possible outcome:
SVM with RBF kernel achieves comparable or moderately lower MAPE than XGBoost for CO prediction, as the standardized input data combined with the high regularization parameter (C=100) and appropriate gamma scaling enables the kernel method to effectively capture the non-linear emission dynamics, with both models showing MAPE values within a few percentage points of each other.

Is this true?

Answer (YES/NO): NO